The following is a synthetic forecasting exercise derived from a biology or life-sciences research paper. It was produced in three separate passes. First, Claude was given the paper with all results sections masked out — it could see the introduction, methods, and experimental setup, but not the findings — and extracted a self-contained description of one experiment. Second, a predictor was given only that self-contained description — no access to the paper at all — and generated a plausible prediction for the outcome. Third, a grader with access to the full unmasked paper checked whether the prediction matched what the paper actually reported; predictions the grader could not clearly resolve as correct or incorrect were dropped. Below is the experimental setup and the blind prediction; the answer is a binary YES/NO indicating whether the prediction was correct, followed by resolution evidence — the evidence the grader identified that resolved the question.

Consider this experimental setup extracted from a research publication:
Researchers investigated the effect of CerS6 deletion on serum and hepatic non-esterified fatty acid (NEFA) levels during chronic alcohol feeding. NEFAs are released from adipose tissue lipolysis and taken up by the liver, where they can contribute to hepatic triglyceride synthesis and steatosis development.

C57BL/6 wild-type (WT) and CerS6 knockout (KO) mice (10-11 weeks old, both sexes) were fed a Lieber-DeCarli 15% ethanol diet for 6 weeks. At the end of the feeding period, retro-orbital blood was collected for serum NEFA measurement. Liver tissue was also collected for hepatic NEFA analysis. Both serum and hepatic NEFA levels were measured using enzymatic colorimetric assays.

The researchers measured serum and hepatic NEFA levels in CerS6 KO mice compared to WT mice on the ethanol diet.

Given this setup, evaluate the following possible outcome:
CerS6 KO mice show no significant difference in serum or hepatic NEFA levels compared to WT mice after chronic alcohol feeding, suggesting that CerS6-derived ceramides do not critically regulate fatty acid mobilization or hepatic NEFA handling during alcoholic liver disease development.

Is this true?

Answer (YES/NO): NO